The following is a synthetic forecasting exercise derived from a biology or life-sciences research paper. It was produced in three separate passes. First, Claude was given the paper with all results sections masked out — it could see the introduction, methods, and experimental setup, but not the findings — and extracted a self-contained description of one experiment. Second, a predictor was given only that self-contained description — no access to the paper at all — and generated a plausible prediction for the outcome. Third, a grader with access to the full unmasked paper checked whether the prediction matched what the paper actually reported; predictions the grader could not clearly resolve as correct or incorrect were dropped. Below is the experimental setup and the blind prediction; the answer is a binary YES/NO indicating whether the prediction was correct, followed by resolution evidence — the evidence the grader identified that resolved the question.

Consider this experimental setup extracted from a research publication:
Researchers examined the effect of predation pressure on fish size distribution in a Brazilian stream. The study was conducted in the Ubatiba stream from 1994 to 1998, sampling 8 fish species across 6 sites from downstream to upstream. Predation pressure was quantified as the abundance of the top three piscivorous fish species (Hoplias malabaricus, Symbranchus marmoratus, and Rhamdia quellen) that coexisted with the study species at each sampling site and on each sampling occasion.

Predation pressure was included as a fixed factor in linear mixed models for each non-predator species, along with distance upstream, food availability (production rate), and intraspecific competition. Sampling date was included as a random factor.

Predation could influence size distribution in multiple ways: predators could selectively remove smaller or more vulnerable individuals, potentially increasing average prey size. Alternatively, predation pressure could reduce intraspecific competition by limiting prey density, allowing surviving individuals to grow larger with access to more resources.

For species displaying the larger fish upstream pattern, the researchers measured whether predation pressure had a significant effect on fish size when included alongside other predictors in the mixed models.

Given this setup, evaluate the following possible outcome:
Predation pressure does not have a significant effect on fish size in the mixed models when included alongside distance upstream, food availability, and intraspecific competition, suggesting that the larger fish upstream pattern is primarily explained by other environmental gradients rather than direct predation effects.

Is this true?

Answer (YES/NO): NO